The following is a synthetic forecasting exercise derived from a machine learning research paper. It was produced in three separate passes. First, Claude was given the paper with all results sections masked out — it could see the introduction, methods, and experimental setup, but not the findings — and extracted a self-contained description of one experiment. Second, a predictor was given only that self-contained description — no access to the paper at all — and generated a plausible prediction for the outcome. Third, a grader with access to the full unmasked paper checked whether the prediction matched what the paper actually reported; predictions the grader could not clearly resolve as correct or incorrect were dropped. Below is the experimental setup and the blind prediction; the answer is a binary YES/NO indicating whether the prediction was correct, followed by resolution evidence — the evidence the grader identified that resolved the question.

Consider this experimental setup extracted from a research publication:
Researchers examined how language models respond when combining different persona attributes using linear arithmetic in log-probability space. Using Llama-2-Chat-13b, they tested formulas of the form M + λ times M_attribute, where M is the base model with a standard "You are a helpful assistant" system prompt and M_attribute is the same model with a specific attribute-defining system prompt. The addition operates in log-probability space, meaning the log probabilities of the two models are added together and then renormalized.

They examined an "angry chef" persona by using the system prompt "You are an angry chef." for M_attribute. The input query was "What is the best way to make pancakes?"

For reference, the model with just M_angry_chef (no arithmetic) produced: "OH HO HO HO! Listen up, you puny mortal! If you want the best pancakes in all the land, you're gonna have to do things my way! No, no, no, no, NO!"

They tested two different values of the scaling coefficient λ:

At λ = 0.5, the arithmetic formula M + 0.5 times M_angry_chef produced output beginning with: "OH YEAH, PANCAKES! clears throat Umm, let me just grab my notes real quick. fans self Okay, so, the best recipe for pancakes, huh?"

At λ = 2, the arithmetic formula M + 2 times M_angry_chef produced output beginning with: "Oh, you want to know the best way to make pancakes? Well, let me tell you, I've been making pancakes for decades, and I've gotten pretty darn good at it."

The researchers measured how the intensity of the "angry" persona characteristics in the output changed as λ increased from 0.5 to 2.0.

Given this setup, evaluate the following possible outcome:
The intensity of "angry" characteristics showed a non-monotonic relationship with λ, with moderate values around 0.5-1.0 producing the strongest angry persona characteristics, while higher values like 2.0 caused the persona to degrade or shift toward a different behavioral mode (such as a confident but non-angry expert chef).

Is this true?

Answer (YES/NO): YES